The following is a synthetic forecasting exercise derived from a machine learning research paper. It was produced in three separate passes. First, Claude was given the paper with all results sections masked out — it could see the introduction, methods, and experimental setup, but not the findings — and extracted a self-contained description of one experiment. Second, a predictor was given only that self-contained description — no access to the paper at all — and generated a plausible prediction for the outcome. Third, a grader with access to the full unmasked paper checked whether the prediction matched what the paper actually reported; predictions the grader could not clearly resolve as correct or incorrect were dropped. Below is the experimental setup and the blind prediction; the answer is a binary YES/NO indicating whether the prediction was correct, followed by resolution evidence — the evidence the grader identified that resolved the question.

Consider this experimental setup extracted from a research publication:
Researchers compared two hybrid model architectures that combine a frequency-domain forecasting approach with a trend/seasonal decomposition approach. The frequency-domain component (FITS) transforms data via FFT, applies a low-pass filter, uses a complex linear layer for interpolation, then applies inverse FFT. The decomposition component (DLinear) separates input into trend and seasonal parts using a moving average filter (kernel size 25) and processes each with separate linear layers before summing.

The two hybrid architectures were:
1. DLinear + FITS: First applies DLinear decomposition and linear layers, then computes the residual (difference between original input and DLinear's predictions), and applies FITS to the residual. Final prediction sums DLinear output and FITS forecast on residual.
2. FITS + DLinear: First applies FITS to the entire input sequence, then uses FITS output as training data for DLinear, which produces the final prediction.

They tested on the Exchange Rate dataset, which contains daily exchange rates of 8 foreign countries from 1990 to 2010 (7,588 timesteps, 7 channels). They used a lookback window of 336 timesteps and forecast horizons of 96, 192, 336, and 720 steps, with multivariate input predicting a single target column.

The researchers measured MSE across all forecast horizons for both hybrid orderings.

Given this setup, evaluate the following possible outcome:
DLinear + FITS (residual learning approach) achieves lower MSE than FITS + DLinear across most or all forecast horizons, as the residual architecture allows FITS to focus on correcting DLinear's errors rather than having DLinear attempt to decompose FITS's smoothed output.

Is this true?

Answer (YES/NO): NO